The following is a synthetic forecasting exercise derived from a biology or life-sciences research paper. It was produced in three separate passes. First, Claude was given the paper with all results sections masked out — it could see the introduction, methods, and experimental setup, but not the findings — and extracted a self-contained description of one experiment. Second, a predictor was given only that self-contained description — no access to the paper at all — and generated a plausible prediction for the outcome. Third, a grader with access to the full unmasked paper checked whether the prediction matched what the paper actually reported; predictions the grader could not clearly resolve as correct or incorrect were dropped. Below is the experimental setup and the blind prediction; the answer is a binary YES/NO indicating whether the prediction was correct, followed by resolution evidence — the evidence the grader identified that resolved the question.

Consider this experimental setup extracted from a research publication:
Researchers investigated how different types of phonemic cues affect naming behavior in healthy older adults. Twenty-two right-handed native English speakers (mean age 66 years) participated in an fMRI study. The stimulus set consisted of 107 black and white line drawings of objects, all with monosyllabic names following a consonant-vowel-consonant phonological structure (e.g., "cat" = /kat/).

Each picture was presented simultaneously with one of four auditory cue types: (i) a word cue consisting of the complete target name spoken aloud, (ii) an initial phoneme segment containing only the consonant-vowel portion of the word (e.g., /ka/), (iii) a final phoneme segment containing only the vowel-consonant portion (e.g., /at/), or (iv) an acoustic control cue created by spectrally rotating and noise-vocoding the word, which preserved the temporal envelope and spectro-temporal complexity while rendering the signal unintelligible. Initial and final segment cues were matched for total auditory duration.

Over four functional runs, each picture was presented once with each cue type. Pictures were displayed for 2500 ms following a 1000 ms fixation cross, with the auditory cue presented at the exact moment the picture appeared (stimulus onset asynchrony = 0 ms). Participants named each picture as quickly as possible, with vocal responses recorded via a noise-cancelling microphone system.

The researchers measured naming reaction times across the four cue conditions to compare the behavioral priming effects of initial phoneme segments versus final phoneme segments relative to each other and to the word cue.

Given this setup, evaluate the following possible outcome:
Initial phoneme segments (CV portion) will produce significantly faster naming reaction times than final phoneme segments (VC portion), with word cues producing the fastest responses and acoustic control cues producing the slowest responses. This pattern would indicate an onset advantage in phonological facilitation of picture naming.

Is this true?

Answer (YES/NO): NO